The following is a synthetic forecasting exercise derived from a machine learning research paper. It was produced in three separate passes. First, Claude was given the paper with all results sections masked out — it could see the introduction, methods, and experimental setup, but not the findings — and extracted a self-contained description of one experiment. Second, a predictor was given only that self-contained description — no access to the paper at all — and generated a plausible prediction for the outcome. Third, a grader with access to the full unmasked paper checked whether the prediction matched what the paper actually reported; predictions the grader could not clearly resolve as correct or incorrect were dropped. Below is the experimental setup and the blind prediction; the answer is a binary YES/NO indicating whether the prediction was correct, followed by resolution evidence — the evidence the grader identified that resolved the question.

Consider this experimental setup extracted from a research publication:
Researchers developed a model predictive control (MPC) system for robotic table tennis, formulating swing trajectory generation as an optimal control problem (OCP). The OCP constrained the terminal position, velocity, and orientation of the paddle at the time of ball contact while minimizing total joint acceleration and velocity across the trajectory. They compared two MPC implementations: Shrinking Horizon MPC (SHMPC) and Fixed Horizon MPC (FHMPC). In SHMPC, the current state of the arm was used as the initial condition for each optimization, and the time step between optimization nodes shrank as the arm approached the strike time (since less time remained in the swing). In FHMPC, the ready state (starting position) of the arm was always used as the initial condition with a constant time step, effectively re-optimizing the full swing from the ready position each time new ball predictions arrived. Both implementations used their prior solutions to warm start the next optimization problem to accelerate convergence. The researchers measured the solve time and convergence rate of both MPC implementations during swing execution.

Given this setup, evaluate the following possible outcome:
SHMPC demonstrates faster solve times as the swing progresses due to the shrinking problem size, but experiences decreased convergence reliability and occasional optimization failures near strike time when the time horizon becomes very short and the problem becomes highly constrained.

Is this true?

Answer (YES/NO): NO